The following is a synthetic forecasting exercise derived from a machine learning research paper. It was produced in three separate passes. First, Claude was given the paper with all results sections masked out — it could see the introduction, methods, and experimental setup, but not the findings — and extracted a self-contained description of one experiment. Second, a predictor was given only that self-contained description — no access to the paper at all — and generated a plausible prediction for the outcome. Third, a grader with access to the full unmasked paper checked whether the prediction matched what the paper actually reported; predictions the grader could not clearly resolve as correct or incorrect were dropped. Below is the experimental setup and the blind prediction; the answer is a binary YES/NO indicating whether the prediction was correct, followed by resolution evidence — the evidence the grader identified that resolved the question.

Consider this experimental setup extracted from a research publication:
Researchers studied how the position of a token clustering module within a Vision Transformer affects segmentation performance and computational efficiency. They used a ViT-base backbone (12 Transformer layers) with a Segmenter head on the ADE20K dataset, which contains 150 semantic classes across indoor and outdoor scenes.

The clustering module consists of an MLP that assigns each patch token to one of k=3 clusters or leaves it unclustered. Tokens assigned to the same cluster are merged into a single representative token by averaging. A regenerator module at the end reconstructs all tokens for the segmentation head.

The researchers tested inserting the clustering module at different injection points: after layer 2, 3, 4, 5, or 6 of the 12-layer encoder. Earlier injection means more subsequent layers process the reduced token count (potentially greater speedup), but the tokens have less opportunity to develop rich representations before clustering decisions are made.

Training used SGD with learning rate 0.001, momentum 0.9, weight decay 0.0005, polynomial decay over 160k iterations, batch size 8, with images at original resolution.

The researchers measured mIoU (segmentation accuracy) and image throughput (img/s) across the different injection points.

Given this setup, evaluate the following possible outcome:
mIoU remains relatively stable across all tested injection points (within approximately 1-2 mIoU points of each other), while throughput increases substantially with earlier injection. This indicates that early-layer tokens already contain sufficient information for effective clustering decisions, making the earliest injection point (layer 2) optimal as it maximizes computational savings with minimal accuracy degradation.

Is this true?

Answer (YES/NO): NO